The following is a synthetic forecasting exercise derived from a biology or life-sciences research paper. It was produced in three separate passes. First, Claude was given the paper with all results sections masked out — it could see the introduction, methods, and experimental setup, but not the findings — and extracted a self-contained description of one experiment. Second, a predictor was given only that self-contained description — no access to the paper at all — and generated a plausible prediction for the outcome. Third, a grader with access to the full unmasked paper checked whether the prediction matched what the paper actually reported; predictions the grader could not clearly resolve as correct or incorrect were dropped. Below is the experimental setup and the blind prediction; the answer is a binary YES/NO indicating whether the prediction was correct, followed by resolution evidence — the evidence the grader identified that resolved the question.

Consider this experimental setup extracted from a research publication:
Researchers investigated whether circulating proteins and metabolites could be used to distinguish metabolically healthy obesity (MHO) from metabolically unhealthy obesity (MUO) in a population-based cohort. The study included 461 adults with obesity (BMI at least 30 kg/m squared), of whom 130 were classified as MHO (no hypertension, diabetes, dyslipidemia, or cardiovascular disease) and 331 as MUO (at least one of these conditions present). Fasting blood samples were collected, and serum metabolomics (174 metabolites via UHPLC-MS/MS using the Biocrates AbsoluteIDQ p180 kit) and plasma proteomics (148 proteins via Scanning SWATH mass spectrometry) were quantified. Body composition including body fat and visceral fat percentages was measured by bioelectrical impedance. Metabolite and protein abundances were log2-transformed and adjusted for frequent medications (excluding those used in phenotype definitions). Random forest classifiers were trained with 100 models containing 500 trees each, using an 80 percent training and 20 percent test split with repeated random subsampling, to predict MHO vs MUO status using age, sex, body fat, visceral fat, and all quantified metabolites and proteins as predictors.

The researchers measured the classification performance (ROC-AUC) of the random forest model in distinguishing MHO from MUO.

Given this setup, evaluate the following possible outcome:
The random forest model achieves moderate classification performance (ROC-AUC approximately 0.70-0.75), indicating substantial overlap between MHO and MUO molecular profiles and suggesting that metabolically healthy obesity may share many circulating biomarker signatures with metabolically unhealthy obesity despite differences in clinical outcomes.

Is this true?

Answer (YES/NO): YES